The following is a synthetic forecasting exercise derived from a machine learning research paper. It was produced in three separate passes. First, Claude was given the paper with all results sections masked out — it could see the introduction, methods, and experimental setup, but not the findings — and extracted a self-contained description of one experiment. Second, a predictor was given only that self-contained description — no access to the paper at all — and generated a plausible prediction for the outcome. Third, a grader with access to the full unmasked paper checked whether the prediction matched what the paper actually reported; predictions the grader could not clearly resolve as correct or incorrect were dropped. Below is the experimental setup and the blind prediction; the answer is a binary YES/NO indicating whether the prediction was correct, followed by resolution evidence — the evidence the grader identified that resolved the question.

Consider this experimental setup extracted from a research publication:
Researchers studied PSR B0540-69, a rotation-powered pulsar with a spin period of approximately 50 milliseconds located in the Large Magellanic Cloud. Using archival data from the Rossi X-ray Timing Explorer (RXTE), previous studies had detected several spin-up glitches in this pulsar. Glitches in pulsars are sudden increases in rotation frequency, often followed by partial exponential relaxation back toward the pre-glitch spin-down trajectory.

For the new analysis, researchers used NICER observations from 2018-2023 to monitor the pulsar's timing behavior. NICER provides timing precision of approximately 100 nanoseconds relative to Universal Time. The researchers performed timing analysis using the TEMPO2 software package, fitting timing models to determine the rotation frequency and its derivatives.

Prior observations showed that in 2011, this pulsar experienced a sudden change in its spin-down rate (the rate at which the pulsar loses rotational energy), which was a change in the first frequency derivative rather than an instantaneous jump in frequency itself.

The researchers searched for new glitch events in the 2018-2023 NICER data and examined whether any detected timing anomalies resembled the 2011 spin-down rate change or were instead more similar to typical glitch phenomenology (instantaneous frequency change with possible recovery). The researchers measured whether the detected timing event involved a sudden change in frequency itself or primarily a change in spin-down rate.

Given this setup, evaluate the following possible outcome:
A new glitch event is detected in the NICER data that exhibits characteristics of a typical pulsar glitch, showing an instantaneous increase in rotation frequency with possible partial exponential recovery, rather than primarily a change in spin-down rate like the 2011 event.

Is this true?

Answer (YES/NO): NO